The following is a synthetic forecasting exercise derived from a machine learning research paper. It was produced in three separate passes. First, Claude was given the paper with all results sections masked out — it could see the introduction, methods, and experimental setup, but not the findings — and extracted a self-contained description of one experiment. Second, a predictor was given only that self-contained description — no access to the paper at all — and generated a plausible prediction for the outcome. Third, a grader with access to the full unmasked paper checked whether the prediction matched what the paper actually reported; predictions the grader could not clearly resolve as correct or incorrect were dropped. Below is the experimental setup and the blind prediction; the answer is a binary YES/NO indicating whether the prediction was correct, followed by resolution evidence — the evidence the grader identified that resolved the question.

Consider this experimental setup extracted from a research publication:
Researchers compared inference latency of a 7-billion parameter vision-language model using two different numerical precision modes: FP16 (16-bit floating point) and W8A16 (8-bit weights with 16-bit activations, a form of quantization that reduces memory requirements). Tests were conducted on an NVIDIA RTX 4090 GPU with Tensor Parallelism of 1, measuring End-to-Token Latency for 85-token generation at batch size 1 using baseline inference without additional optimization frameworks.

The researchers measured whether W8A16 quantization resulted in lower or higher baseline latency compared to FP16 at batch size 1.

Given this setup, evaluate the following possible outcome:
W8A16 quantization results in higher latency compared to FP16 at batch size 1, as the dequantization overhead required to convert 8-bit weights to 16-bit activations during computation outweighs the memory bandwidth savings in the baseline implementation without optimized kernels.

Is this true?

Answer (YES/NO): NO